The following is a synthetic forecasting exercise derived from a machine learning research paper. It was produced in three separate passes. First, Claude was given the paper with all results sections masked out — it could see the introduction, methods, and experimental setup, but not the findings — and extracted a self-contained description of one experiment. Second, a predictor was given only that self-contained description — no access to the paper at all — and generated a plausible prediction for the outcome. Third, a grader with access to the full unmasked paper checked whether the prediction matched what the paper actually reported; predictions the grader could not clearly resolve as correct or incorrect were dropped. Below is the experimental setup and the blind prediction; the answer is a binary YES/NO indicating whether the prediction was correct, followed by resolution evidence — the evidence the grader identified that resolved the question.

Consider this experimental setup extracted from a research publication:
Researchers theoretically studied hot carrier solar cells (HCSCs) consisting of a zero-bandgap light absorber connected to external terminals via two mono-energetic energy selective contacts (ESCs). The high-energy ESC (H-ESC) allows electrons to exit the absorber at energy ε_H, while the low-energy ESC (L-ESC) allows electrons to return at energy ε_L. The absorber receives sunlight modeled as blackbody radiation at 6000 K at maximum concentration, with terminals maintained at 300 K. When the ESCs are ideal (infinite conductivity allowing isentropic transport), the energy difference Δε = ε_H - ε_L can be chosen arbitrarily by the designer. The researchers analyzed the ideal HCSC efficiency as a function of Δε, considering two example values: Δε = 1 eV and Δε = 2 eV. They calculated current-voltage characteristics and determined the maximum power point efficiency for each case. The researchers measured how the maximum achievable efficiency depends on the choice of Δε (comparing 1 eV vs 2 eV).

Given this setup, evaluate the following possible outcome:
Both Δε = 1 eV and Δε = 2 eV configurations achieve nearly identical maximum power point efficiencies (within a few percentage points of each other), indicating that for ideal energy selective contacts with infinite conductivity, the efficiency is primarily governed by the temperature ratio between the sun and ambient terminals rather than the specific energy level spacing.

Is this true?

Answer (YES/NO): YES